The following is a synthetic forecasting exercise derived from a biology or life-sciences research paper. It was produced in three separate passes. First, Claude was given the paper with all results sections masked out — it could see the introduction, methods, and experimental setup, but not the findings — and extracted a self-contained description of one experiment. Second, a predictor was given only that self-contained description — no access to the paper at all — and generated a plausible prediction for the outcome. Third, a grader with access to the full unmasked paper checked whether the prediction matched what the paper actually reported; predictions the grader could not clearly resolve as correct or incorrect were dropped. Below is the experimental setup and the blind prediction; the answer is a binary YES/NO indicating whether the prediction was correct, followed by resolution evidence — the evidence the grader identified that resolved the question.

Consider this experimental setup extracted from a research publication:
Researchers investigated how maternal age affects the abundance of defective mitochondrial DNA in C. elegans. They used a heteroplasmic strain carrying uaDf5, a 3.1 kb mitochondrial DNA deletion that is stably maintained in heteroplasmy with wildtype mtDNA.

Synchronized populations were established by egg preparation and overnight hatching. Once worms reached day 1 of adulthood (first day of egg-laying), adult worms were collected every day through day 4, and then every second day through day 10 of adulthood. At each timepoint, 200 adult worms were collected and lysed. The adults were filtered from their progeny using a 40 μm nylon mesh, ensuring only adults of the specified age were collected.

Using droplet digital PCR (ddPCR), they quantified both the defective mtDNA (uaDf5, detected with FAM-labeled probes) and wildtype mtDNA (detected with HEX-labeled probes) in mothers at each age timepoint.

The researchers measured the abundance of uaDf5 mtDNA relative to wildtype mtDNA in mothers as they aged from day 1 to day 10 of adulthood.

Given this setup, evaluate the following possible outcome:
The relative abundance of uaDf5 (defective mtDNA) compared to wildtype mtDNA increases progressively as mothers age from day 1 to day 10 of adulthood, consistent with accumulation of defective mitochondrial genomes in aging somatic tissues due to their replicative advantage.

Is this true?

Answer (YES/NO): NO